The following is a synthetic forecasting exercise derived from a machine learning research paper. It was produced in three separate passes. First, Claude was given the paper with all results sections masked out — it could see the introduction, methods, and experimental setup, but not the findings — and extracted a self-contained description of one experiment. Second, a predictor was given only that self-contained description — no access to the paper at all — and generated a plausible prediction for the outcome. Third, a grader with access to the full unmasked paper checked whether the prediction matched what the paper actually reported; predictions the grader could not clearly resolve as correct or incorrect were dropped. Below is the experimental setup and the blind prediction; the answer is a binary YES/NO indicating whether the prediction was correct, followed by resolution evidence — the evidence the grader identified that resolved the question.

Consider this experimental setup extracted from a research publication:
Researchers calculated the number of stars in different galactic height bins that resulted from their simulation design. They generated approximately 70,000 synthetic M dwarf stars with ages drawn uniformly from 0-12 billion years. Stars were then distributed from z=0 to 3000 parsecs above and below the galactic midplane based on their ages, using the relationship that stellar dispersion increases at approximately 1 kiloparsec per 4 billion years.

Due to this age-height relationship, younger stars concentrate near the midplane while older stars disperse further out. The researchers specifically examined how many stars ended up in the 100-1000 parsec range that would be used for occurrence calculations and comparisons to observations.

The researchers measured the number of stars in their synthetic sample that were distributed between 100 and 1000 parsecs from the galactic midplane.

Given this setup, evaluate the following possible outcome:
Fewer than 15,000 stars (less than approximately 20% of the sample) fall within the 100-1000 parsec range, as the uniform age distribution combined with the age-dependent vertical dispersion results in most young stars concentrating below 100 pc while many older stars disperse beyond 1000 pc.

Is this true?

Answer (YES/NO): NO